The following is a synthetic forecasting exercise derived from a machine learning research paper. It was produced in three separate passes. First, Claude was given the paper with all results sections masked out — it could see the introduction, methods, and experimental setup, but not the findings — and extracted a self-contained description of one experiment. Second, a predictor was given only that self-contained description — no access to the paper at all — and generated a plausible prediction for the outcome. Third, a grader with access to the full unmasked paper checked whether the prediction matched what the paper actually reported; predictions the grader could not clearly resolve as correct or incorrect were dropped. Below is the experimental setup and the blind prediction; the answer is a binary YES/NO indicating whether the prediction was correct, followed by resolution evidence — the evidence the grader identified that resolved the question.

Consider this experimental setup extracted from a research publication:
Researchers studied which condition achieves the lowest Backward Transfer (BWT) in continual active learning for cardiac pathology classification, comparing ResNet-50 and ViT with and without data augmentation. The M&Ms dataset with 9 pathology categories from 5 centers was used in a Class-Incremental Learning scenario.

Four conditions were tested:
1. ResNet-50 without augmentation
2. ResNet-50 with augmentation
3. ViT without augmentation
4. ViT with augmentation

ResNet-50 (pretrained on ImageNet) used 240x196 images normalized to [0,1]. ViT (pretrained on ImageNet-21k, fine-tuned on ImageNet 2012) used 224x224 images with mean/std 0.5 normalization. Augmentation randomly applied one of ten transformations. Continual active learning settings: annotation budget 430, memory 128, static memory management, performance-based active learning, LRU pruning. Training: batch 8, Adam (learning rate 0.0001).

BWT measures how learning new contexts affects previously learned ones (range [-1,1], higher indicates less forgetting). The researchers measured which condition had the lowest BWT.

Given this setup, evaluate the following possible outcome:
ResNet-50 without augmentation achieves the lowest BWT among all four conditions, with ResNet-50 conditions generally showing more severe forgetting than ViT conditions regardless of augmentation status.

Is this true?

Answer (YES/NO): NO